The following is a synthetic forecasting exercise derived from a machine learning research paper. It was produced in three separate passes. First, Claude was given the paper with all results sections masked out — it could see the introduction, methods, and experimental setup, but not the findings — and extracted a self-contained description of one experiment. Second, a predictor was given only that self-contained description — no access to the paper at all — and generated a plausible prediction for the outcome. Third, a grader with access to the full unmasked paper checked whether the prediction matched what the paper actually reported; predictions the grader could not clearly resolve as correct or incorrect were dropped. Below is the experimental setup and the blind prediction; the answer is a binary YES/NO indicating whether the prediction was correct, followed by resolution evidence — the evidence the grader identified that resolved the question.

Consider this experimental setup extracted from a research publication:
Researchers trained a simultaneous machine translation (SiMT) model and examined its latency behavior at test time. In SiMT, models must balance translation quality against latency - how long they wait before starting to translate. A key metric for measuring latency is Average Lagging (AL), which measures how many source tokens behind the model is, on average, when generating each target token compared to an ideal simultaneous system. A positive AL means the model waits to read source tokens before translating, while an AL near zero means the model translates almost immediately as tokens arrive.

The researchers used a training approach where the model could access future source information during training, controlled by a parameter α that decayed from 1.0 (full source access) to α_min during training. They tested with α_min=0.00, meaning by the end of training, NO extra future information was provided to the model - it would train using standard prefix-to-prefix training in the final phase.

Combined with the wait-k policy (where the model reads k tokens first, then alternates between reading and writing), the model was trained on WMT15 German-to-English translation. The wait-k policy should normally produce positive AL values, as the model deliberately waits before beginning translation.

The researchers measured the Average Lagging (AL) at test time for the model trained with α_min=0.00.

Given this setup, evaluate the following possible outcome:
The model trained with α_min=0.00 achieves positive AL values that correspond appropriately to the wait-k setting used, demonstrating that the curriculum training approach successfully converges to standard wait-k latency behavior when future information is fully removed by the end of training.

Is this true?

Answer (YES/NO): NO